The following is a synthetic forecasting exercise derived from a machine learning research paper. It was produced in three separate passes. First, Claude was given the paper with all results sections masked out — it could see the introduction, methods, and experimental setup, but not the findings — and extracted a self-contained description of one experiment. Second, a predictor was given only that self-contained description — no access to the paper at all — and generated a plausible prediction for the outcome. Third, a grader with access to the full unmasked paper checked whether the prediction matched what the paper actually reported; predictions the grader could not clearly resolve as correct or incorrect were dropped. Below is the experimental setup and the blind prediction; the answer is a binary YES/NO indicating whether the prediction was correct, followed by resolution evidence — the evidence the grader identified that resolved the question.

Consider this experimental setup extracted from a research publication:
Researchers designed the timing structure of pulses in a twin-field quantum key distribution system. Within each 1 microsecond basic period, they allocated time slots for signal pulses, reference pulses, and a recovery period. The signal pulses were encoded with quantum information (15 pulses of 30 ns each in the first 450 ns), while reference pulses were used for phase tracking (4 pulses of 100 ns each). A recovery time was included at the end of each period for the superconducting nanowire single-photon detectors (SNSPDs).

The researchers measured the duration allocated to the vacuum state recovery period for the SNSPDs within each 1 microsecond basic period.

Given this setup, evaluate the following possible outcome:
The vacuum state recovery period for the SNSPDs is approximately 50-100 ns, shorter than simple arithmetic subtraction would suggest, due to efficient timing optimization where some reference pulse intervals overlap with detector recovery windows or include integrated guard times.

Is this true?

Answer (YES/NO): NO